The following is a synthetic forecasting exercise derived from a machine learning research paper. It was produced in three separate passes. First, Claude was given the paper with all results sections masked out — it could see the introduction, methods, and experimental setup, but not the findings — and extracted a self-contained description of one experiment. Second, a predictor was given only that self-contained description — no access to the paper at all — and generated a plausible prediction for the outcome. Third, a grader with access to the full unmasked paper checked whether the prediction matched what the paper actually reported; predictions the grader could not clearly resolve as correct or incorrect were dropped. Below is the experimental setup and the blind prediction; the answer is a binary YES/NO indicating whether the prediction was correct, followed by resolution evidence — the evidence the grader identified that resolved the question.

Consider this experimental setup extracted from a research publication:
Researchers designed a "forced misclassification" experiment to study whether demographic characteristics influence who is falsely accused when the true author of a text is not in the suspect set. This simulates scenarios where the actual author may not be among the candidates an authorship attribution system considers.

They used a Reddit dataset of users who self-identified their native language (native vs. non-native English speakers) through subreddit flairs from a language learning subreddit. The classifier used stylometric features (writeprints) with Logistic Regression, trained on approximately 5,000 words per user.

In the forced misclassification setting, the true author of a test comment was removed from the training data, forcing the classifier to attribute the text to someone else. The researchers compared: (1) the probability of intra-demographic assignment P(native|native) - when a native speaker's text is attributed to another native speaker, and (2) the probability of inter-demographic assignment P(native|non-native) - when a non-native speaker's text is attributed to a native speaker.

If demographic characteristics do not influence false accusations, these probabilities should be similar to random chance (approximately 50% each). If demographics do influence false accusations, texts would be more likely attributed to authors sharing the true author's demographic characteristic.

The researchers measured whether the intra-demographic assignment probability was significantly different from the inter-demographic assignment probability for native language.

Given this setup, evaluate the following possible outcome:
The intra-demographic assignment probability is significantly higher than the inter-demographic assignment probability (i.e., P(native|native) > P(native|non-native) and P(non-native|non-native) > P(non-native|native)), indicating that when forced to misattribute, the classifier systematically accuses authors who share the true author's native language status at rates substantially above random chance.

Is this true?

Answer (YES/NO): NO